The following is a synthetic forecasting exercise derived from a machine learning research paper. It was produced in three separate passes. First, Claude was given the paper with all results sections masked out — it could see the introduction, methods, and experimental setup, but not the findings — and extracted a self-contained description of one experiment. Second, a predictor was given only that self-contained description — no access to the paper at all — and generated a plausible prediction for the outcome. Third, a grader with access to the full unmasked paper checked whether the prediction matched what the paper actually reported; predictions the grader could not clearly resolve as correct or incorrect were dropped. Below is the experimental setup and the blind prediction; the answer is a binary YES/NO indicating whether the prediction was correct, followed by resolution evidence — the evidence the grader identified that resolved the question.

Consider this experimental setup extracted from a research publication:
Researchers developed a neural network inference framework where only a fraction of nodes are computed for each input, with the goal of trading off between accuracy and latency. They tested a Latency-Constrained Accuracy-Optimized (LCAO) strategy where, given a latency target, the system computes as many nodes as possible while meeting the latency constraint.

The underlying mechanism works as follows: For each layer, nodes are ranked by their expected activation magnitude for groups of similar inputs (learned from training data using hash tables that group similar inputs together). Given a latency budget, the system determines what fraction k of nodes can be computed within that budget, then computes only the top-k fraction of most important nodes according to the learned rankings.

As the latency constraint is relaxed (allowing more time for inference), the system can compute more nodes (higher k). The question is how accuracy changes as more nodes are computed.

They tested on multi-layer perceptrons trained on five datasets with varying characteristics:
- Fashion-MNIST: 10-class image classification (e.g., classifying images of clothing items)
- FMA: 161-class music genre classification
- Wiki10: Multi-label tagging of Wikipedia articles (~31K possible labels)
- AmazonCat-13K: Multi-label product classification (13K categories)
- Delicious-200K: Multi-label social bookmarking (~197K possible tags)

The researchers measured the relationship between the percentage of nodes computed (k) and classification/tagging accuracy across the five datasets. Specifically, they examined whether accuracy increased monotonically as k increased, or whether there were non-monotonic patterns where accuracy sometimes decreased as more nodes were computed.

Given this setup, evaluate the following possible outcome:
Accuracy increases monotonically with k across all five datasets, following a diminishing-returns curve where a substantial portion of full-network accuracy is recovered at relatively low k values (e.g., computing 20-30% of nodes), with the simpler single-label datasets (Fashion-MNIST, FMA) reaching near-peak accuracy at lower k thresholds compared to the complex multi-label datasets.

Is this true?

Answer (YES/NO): NO